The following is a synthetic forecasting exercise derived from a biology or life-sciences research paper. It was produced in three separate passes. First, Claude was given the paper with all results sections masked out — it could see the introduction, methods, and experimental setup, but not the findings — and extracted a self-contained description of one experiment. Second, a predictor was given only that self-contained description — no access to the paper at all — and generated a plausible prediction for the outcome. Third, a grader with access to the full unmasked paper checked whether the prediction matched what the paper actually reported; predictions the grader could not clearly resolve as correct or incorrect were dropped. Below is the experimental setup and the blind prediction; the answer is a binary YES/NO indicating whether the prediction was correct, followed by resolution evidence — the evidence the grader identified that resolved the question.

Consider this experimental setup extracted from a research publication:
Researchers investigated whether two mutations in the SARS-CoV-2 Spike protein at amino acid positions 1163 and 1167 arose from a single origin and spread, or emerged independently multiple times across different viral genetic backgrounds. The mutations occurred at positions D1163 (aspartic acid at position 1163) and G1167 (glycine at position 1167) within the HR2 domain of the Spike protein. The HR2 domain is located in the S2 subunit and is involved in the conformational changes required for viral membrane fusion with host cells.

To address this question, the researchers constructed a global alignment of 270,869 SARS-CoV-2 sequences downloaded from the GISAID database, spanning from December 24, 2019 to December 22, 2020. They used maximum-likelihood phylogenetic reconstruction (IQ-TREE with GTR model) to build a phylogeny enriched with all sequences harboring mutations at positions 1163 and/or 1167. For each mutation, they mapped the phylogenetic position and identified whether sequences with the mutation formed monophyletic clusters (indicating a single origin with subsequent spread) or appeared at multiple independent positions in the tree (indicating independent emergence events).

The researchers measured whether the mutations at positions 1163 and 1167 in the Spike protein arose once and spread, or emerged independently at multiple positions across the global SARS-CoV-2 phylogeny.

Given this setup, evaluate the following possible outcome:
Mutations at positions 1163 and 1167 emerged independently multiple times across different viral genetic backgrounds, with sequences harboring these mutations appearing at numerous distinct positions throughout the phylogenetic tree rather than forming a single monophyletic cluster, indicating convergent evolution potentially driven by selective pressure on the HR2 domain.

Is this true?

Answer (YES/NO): YES